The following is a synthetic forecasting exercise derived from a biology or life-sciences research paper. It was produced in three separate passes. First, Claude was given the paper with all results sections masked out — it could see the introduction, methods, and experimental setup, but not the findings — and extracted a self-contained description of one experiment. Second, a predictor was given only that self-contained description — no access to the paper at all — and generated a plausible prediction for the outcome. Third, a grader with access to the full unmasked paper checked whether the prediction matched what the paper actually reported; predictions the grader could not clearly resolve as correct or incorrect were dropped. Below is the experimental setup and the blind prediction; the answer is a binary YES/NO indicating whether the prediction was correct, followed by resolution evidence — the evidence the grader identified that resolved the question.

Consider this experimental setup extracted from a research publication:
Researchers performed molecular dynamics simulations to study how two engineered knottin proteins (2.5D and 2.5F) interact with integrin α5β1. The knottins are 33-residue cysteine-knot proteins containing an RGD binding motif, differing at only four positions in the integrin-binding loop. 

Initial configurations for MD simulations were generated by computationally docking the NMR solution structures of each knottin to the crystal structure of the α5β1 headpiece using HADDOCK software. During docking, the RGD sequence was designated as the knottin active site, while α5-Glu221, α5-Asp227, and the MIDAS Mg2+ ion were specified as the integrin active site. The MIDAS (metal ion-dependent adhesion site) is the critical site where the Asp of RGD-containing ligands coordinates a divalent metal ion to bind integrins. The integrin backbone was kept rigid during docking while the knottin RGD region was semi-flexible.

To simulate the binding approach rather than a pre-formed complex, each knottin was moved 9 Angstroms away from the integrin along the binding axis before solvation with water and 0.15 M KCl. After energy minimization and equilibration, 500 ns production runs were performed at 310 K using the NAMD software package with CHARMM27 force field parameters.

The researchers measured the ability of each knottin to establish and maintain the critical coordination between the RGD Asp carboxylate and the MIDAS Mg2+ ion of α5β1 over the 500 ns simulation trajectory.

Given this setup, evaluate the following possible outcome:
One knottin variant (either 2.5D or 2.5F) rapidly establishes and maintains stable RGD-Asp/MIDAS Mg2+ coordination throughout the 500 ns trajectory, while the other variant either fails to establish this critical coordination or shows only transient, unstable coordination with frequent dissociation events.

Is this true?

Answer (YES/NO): YES